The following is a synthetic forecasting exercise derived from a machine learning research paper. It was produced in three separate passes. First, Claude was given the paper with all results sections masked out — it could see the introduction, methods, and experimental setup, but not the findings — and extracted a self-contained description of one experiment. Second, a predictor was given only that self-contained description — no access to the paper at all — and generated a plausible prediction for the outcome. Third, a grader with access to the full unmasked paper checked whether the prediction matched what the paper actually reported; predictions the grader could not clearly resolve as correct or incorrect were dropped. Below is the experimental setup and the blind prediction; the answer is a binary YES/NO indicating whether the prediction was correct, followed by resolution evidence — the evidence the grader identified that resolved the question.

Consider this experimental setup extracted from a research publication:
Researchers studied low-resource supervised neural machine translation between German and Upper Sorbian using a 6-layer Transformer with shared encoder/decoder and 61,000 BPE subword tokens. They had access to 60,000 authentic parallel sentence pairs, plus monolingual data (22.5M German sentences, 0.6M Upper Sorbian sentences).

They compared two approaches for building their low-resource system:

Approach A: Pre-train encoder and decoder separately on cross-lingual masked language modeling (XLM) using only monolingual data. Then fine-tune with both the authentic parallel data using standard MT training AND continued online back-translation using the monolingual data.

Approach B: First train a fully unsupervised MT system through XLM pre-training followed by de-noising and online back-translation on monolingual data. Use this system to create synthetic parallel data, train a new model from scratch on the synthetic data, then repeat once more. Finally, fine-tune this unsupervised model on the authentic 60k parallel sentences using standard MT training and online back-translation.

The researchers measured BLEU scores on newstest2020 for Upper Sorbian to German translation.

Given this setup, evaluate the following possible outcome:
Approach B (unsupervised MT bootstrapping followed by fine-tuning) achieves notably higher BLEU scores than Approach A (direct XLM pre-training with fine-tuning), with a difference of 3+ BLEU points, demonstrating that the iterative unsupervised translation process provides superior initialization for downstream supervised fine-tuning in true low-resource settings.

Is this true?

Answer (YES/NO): NO